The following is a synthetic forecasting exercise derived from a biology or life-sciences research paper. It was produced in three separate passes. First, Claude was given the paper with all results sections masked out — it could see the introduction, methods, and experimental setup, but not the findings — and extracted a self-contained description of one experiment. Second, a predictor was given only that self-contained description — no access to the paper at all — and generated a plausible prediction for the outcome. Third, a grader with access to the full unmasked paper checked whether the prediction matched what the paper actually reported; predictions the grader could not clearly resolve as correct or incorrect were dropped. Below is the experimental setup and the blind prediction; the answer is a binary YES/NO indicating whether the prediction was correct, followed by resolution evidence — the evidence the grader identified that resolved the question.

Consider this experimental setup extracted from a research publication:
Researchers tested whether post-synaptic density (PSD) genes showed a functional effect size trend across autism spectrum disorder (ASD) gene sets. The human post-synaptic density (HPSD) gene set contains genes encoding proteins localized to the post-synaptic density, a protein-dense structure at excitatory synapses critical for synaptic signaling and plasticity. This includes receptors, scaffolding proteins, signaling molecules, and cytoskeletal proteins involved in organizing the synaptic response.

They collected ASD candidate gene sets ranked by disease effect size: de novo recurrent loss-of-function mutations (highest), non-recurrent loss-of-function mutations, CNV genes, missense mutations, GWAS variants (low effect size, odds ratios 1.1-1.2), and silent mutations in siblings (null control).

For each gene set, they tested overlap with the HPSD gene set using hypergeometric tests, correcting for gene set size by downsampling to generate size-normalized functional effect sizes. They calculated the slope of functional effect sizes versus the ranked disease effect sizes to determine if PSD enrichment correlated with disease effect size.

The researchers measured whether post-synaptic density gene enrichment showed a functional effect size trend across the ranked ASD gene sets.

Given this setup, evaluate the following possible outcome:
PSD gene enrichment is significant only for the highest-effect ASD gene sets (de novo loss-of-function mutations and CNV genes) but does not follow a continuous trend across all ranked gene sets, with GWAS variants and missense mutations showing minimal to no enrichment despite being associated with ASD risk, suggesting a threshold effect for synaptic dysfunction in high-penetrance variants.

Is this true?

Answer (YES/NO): NO